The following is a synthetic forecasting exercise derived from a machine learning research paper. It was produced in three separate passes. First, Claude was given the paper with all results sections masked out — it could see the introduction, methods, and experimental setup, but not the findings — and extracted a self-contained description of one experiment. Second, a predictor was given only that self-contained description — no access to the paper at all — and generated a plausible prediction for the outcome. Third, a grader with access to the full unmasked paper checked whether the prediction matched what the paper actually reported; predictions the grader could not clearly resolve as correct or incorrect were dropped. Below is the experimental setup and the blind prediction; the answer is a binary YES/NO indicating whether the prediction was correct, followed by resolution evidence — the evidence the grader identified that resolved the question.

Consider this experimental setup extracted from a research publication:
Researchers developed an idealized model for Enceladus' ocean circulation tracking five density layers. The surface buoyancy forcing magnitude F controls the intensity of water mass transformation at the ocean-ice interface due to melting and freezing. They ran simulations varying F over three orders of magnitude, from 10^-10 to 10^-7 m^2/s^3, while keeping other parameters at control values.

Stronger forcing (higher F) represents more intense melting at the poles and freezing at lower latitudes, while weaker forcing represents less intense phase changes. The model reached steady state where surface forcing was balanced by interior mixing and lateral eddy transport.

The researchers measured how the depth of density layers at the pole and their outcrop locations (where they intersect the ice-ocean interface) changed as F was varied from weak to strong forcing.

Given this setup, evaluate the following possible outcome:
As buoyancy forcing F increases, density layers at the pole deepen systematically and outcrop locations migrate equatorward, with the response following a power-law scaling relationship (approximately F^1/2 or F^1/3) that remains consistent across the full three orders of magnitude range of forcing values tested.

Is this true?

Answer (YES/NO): NO